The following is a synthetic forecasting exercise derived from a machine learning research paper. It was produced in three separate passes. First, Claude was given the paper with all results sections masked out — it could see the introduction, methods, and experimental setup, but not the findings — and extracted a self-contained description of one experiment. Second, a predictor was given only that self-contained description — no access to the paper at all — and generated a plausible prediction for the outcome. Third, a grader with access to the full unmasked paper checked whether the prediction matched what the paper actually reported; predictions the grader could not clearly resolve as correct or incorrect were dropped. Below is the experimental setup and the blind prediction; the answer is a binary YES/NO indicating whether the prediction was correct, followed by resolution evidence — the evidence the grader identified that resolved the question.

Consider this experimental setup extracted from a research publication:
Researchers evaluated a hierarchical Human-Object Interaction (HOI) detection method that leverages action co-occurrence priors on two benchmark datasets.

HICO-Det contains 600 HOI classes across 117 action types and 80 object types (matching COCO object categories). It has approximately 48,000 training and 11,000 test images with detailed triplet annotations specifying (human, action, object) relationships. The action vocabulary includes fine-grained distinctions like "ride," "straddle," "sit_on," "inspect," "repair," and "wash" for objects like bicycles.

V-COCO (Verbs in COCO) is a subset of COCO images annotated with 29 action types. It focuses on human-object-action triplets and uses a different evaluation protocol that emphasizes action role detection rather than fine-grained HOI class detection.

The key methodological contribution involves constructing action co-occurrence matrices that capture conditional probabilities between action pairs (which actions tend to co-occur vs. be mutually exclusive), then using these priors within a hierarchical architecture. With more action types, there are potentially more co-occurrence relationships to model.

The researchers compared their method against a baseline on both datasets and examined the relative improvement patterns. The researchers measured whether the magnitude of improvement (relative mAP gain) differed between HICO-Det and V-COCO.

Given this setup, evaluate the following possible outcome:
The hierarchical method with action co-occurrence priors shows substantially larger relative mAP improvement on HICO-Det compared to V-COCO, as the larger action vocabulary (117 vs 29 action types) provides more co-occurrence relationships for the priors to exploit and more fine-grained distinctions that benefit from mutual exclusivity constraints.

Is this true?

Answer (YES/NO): NO